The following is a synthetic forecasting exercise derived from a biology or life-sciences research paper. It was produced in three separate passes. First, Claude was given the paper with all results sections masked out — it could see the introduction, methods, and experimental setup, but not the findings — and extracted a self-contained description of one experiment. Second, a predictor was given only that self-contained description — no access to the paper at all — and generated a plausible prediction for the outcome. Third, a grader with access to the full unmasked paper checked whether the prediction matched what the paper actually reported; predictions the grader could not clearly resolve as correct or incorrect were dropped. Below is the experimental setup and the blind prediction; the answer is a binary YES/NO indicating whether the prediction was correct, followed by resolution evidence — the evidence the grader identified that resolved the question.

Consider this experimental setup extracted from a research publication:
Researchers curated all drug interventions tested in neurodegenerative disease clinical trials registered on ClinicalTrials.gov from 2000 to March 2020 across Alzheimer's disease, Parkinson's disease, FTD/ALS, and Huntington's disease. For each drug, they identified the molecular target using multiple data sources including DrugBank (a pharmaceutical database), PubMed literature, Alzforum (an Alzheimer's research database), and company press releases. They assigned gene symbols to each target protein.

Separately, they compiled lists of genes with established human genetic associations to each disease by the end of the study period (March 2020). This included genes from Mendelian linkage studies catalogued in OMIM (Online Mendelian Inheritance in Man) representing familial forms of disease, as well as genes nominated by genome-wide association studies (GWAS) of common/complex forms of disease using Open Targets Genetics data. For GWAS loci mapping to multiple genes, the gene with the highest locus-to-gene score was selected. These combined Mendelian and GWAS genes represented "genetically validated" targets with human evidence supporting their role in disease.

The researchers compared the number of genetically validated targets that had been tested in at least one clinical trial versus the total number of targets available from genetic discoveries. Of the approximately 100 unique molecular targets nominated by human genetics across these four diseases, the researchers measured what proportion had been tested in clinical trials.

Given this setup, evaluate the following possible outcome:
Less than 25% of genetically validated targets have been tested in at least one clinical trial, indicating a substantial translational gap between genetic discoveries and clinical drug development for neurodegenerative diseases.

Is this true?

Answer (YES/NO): YES